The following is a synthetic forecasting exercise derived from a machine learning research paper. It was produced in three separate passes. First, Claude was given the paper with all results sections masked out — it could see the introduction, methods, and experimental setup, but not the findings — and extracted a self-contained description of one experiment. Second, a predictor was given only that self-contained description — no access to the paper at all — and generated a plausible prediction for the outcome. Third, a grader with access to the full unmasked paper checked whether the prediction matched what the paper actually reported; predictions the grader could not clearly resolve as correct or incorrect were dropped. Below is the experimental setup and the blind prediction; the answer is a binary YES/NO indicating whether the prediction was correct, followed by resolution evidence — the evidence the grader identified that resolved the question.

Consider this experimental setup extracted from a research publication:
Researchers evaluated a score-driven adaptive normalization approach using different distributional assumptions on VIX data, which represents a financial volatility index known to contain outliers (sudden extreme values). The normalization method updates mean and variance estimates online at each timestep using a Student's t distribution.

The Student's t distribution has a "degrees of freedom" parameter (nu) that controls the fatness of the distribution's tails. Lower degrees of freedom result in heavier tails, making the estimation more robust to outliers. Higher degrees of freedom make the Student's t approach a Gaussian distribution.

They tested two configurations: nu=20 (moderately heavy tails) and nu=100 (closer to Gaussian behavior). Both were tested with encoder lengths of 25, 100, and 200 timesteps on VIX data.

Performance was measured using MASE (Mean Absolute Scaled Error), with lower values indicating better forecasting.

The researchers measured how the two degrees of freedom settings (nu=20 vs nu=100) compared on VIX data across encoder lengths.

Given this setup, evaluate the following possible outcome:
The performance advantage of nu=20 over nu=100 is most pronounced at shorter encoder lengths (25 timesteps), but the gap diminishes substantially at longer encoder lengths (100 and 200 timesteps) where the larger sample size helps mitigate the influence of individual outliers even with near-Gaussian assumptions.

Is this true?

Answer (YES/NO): NO